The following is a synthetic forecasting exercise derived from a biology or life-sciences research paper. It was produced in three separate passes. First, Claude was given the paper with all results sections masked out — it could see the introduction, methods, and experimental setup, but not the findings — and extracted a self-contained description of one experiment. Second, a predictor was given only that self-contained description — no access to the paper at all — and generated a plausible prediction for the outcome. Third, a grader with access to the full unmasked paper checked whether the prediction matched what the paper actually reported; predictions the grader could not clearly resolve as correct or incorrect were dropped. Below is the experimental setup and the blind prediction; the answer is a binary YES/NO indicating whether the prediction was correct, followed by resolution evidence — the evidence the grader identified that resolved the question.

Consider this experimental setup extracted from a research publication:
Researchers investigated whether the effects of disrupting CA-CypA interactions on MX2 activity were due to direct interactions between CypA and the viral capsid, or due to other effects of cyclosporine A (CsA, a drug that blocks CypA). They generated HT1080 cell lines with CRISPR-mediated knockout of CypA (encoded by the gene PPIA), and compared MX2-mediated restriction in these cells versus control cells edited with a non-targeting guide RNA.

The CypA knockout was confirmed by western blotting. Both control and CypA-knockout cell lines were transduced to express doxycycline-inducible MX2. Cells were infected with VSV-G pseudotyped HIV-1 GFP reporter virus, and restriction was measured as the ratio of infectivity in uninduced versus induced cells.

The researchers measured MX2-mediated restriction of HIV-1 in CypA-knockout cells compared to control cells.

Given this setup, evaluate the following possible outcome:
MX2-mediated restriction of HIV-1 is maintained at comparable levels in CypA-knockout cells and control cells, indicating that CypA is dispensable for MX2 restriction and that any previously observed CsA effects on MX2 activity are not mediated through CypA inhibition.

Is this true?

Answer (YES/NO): NO